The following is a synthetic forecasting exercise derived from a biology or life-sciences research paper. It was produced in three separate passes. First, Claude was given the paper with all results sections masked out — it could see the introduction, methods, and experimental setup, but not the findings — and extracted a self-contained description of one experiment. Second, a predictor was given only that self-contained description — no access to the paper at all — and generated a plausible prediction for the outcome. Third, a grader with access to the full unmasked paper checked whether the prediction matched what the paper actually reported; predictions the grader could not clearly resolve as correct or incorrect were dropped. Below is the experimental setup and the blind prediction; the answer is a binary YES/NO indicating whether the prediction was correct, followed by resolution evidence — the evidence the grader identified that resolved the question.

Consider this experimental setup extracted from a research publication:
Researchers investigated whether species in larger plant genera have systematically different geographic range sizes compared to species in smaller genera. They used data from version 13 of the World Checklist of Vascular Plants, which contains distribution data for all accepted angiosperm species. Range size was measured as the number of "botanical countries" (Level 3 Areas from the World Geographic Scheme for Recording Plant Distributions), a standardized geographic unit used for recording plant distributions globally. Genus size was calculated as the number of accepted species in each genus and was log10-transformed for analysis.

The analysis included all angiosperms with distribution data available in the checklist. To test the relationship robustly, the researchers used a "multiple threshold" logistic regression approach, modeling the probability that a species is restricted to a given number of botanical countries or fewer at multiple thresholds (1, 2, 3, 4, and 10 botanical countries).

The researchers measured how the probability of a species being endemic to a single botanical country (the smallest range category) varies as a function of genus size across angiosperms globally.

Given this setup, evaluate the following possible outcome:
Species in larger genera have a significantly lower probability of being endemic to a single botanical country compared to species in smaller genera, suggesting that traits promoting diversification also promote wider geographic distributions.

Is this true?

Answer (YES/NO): NO